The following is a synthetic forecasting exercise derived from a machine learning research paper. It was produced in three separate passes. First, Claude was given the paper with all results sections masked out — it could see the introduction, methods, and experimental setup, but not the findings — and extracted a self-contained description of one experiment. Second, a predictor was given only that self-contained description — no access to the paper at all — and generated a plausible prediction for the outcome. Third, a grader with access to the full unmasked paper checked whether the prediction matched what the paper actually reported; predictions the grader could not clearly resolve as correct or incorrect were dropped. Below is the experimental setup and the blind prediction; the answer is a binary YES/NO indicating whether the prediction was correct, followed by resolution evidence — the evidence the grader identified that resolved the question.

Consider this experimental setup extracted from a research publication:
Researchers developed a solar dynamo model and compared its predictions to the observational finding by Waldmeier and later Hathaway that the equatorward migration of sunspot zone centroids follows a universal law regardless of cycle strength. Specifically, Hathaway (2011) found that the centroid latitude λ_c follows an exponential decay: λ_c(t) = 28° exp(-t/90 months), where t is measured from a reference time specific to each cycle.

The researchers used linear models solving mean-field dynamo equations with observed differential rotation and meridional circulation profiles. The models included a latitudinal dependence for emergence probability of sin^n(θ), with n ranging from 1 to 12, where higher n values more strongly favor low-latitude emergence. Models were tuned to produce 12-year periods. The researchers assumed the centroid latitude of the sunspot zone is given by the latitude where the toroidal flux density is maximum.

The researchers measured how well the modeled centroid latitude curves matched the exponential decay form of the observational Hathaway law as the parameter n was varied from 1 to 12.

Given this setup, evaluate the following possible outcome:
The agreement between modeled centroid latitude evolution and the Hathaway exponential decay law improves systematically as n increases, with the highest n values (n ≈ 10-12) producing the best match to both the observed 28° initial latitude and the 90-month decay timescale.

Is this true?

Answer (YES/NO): NO